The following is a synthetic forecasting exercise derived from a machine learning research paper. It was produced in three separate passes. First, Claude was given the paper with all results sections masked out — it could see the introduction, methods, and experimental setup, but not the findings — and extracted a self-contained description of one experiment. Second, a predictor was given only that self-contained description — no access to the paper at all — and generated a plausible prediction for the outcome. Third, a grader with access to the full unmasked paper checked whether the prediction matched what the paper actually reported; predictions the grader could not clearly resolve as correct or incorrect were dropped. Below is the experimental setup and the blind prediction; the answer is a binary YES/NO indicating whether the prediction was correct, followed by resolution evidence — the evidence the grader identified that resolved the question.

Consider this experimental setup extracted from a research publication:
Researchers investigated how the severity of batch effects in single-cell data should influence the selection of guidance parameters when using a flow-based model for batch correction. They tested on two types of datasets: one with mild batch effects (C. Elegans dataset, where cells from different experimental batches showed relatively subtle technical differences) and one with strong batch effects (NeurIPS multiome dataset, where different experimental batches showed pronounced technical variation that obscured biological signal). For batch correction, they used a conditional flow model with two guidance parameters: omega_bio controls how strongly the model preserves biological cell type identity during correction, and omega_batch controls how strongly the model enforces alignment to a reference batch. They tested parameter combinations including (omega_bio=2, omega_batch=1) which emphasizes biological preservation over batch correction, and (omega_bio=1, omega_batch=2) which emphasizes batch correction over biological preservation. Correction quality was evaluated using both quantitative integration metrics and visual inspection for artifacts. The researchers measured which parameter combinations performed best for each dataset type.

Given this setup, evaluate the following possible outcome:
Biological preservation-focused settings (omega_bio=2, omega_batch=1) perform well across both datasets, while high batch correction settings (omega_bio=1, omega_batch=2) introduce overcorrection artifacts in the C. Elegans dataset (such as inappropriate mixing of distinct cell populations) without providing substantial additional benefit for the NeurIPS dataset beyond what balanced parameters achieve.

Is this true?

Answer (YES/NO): NO